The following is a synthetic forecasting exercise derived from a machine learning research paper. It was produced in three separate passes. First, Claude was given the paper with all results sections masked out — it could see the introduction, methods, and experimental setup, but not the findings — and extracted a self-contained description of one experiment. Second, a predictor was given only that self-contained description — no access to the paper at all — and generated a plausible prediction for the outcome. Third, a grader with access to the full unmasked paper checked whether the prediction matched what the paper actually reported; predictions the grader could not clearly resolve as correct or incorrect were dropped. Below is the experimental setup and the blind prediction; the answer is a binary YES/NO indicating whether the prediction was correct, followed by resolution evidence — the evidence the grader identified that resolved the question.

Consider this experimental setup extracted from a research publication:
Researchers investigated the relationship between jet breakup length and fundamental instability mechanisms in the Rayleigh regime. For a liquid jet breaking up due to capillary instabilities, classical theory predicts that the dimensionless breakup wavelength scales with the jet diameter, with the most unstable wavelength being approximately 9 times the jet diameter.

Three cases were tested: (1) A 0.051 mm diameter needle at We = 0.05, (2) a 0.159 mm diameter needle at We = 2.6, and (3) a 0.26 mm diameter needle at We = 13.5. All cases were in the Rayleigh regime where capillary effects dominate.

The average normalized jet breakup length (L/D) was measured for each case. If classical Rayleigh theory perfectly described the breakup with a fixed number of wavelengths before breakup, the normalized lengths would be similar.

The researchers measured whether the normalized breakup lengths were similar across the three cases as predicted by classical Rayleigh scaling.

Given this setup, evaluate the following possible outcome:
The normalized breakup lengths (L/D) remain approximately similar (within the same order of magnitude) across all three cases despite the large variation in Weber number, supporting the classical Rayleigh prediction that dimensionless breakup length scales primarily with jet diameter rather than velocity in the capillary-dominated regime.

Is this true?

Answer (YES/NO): NO